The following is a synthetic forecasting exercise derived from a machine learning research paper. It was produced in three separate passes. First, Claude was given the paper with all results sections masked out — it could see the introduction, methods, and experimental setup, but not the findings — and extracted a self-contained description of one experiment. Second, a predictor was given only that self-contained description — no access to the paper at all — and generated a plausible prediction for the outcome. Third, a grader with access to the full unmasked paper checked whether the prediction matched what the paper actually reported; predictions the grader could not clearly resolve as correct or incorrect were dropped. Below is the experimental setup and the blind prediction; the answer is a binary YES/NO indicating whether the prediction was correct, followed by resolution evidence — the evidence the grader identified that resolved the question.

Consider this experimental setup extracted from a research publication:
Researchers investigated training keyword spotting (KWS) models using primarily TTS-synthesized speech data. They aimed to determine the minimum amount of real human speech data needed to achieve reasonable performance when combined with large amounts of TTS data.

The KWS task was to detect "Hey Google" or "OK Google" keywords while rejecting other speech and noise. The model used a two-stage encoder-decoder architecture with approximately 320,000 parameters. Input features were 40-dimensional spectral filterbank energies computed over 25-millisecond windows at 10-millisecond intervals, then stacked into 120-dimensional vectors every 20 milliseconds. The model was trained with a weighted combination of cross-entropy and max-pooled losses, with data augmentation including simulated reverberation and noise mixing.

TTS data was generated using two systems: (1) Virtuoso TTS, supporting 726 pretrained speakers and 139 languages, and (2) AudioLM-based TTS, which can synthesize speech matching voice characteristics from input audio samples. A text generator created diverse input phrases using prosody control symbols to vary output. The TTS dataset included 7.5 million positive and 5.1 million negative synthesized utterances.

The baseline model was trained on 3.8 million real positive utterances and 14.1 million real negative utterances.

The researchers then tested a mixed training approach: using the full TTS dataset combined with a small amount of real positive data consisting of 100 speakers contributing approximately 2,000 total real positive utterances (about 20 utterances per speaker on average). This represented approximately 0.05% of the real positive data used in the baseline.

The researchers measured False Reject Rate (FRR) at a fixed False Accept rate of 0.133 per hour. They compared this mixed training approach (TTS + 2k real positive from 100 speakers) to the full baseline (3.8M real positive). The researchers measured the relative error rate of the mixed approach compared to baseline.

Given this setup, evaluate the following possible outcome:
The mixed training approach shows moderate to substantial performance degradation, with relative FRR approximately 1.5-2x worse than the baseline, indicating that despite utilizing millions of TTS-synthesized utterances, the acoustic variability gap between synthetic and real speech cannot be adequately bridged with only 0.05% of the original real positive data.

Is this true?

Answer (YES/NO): NO